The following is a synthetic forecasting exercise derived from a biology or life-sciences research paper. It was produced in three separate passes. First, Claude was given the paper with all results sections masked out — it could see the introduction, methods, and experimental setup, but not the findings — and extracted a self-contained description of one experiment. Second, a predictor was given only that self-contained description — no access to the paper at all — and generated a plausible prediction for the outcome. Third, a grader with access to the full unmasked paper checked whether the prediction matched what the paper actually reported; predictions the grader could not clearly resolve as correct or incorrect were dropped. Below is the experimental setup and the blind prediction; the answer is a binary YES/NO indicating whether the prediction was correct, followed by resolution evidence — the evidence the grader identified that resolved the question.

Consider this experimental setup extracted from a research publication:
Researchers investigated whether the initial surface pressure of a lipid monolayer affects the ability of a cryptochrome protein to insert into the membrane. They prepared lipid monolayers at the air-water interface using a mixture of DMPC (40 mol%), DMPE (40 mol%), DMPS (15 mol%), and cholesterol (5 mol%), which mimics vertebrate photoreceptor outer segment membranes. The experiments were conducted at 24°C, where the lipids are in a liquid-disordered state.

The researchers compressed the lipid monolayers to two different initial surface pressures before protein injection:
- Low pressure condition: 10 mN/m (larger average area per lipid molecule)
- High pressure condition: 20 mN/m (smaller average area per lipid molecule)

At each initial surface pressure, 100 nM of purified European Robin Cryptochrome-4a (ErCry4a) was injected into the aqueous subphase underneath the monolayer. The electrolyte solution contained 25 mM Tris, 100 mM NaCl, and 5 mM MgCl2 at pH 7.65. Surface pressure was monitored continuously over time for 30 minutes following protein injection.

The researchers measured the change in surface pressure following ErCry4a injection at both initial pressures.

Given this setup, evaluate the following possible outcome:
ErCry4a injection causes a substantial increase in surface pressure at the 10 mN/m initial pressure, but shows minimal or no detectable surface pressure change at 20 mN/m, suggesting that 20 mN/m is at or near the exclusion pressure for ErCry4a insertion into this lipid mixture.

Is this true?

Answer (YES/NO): YES